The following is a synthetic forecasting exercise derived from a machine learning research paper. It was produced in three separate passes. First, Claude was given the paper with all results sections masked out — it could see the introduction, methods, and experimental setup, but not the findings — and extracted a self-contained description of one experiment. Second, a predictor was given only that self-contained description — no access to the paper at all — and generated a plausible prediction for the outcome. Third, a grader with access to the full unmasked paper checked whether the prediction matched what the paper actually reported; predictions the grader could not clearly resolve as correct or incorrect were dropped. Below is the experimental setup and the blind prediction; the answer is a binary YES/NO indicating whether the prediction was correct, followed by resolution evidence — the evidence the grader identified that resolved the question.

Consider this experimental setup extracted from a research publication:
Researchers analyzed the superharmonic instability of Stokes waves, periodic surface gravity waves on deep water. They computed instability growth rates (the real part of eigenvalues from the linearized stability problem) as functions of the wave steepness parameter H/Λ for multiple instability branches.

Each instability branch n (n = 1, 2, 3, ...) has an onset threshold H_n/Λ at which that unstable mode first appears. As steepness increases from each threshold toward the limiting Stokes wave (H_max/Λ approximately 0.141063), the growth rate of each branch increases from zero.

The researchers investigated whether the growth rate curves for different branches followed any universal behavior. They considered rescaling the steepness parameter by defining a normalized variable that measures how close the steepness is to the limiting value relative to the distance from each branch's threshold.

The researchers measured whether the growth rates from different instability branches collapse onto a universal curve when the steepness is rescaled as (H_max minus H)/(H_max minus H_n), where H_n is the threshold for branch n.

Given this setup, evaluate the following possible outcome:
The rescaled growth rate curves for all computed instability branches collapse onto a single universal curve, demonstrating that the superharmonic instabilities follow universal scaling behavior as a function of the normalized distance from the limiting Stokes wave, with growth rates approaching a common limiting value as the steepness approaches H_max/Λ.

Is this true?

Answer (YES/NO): NO